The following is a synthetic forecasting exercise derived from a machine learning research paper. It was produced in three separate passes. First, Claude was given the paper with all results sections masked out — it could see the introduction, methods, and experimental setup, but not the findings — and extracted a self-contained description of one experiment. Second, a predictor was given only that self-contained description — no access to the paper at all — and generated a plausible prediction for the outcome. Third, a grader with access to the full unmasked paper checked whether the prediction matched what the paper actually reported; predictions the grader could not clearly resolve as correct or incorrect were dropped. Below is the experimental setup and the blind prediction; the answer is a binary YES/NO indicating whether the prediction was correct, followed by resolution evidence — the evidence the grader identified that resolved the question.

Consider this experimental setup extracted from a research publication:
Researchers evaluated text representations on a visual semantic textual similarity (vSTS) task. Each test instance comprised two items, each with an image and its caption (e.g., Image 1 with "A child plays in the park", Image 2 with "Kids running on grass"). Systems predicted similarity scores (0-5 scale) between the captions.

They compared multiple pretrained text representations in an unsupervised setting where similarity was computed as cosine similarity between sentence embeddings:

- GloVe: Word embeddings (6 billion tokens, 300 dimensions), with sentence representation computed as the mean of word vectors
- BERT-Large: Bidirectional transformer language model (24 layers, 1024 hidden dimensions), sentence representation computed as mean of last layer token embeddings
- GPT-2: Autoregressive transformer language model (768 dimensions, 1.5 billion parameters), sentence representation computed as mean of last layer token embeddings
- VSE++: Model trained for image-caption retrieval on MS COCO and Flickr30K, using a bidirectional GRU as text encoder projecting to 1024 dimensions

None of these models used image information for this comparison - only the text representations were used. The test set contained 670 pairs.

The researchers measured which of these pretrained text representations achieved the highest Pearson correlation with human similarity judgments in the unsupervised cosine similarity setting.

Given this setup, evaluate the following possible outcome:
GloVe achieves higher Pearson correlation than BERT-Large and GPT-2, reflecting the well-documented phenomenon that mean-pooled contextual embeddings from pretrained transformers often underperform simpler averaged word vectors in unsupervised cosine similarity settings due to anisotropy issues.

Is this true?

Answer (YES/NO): NO